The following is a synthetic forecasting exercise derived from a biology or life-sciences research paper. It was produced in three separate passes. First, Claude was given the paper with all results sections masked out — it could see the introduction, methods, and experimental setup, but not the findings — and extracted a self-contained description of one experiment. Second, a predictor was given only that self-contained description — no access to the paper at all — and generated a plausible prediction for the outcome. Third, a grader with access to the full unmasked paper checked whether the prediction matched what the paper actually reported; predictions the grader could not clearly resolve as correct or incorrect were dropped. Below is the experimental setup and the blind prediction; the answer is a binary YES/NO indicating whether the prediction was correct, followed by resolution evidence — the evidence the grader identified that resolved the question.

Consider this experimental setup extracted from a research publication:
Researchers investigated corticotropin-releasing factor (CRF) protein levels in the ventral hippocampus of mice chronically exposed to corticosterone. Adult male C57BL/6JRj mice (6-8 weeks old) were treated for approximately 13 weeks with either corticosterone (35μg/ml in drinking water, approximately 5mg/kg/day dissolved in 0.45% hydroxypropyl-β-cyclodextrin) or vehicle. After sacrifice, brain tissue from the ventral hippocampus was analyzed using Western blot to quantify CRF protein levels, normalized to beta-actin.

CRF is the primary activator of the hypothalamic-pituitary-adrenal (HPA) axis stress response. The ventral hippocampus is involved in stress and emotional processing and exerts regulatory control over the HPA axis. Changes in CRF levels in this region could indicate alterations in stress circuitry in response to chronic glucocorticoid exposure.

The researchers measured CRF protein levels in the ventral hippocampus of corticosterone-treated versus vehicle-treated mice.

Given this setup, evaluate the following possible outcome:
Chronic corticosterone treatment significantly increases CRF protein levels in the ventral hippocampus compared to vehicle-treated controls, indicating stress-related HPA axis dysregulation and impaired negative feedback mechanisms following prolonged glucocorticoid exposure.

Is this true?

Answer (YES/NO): NO